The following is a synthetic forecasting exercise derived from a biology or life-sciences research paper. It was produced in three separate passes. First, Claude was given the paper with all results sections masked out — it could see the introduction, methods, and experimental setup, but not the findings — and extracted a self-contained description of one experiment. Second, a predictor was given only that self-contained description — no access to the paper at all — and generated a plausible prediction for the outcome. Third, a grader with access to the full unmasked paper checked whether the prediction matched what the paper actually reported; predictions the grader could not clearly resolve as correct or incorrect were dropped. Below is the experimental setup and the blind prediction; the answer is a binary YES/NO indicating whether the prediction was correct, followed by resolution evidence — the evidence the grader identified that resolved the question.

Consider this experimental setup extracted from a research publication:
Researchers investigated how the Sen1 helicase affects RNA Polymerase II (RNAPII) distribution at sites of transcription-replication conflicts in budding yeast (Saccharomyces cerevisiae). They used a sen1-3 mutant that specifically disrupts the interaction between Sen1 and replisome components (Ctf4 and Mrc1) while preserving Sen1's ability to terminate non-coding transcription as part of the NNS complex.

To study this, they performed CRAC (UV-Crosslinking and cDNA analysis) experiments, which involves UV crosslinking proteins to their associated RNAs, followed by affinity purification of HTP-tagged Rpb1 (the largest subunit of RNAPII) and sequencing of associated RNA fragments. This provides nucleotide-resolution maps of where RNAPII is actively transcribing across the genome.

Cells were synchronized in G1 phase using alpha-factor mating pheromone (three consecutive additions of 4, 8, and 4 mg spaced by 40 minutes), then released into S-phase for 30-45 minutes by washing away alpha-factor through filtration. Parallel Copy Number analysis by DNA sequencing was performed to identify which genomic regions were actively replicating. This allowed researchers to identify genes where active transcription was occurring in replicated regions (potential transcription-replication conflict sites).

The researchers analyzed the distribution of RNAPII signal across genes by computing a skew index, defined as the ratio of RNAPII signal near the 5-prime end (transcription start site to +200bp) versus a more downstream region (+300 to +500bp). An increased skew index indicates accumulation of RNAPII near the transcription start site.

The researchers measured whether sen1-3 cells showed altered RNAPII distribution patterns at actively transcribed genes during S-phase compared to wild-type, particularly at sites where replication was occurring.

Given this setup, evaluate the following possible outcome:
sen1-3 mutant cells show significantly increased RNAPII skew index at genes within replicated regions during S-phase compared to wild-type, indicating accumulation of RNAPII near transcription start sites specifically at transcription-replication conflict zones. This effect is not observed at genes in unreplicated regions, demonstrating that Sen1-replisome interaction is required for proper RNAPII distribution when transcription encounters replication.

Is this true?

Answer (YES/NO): YES